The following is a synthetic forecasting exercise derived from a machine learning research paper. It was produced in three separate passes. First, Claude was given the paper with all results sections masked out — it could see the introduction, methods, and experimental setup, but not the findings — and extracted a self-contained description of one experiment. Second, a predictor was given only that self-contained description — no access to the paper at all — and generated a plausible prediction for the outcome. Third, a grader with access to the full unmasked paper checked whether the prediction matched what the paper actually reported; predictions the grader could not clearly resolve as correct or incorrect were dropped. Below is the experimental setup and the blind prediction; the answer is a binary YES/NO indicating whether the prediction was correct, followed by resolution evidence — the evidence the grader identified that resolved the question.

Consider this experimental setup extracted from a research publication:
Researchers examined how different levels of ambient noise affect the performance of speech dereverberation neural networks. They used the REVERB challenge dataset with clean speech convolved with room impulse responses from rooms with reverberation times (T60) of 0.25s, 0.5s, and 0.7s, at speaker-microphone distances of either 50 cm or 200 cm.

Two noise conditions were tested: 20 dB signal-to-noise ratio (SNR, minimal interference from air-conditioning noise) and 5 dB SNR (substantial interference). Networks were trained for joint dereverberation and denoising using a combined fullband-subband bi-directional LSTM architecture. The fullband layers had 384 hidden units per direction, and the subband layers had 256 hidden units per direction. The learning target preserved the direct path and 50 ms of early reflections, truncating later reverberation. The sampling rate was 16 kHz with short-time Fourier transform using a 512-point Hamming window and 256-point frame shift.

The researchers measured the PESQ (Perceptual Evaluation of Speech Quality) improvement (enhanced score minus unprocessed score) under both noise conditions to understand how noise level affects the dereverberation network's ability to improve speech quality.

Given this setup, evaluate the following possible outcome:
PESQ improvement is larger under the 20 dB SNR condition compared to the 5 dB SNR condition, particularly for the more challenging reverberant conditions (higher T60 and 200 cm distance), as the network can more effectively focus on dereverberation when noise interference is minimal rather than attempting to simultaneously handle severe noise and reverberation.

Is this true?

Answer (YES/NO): YES